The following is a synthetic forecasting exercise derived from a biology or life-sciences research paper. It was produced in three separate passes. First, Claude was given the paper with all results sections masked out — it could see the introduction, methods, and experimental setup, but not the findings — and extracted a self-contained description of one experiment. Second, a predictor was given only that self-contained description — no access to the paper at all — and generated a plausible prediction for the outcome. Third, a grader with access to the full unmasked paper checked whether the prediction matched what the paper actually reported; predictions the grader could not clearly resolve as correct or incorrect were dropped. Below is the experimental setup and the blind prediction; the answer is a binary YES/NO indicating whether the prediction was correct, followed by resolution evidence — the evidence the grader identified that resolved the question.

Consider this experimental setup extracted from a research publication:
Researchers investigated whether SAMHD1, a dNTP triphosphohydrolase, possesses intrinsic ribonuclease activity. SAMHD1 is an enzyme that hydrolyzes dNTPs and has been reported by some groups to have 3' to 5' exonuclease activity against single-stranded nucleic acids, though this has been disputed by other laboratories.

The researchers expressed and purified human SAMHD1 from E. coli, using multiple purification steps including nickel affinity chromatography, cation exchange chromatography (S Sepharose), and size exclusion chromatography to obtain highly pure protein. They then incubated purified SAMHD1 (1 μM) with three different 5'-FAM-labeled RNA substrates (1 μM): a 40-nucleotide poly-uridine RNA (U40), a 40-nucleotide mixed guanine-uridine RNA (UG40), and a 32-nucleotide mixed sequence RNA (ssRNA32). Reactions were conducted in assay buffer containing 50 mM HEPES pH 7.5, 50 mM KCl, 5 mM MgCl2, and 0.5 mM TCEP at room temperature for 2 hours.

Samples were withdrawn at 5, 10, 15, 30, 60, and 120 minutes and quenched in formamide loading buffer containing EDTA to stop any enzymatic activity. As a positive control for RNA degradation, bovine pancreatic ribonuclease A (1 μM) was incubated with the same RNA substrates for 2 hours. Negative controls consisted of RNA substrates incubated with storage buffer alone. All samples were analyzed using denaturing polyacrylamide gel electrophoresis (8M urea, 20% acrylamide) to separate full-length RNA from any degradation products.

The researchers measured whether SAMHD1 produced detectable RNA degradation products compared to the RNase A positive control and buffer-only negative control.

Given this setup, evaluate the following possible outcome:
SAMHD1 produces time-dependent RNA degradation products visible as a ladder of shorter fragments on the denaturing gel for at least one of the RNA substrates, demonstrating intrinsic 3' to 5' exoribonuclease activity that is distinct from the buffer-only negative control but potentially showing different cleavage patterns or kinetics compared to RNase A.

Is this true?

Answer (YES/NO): NO